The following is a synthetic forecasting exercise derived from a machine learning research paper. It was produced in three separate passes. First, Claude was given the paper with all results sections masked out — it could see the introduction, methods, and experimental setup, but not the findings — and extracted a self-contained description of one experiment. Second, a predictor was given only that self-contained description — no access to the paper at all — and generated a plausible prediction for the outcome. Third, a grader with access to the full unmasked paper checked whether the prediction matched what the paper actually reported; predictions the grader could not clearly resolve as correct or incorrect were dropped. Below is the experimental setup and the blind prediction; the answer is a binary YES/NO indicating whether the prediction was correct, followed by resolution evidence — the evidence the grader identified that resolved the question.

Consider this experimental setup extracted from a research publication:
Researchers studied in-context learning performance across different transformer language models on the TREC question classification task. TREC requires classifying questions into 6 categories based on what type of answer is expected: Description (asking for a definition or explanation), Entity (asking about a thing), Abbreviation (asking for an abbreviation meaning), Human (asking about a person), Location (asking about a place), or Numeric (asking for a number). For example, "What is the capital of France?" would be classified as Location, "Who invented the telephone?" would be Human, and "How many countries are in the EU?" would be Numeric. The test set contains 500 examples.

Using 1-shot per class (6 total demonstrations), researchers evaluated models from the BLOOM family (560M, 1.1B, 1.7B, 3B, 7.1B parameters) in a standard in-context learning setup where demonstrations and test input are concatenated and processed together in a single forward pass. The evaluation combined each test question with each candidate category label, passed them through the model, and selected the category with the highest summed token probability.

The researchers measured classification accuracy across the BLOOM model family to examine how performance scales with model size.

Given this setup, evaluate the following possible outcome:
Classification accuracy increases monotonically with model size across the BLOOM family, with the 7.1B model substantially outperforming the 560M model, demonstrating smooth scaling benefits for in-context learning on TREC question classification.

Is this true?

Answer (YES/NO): NO